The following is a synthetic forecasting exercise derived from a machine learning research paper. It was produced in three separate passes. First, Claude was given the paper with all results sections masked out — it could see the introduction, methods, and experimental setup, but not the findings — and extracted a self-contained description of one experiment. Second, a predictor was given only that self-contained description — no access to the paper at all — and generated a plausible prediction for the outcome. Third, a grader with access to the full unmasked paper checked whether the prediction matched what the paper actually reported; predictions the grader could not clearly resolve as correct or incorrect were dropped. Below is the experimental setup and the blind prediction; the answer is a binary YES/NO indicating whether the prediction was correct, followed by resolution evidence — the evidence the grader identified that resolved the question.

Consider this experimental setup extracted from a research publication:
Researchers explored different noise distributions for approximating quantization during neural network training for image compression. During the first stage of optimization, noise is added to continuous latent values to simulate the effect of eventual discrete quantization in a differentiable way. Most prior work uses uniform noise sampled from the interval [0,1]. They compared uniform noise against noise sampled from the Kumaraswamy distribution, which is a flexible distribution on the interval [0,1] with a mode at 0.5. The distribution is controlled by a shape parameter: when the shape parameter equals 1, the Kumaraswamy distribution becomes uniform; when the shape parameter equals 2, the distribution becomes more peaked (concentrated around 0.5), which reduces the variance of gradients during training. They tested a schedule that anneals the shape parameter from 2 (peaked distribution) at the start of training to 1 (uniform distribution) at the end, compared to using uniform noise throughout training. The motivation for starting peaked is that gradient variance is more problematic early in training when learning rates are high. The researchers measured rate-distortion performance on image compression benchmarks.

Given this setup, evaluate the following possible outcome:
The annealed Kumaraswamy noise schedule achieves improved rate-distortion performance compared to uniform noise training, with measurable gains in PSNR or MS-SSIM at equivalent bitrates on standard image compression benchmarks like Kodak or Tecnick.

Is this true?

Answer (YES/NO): YES